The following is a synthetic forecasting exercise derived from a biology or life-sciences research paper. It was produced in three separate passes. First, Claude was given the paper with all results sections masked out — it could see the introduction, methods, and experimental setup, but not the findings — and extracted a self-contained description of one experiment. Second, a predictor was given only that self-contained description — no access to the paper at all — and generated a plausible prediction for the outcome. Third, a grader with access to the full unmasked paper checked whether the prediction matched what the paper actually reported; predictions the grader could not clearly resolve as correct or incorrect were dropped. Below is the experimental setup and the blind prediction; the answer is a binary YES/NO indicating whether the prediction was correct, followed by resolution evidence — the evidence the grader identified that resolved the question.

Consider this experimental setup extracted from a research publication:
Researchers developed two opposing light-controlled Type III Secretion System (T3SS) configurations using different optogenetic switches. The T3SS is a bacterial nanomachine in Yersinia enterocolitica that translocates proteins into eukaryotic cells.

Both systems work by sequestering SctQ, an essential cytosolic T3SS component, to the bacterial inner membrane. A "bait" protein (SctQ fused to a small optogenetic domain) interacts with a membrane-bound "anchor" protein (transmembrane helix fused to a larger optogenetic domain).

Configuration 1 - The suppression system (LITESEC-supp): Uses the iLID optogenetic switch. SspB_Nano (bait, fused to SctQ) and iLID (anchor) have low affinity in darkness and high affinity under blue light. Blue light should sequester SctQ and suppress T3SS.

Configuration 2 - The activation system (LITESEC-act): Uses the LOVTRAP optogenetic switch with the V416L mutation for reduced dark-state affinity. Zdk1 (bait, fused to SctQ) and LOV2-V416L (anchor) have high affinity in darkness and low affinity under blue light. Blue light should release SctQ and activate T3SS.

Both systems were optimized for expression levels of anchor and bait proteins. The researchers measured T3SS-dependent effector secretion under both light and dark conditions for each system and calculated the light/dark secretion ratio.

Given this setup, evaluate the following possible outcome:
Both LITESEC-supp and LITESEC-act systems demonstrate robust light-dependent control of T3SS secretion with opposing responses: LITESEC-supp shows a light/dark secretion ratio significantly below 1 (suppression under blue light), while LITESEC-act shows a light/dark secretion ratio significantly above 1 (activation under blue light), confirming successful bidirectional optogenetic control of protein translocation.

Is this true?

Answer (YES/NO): YES